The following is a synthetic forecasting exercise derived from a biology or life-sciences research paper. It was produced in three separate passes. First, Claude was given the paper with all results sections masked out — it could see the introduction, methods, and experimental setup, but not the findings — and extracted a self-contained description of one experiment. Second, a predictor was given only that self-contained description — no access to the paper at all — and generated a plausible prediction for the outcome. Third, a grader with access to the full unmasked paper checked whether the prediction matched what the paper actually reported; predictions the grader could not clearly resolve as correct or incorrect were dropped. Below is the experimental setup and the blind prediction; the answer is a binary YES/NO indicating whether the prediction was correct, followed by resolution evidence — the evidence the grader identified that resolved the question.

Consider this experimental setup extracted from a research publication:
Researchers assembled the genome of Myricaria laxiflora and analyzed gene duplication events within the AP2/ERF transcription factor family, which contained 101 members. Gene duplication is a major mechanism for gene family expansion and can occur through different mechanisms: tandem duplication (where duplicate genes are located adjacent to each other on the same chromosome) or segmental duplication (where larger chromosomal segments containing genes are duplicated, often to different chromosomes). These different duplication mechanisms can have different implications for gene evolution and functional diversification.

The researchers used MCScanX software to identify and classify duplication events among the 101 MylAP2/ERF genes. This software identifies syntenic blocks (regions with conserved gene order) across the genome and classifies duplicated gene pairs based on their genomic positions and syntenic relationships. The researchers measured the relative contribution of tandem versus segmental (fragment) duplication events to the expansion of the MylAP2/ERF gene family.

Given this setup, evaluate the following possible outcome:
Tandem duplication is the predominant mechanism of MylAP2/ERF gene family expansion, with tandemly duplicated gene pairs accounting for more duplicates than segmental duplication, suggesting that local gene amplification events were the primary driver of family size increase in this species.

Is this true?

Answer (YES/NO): NO